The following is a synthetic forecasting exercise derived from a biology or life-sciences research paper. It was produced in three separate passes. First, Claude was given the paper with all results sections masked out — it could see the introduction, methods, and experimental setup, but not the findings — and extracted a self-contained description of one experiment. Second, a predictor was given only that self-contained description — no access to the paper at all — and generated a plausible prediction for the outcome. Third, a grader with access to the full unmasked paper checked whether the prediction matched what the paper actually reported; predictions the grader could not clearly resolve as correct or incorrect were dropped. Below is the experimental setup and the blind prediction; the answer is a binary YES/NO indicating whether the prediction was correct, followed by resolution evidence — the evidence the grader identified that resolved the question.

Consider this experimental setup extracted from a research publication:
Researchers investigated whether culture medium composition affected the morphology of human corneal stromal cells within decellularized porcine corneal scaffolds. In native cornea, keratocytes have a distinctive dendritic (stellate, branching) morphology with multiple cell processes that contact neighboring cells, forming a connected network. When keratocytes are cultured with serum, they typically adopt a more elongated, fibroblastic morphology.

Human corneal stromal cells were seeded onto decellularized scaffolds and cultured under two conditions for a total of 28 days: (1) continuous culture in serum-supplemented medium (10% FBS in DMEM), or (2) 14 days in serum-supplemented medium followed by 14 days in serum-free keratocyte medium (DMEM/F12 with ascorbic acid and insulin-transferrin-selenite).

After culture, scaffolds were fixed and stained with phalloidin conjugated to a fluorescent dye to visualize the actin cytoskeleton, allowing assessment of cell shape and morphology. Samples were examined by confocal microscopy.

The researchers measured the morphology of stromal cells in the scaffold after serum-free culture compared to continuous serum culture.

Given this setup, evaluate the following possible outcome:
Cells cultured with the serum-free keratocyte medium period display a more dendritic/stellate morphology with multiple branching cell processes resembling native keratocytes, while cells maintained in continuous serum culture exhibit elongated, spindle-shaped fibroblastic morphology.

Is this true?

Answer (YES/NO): YES